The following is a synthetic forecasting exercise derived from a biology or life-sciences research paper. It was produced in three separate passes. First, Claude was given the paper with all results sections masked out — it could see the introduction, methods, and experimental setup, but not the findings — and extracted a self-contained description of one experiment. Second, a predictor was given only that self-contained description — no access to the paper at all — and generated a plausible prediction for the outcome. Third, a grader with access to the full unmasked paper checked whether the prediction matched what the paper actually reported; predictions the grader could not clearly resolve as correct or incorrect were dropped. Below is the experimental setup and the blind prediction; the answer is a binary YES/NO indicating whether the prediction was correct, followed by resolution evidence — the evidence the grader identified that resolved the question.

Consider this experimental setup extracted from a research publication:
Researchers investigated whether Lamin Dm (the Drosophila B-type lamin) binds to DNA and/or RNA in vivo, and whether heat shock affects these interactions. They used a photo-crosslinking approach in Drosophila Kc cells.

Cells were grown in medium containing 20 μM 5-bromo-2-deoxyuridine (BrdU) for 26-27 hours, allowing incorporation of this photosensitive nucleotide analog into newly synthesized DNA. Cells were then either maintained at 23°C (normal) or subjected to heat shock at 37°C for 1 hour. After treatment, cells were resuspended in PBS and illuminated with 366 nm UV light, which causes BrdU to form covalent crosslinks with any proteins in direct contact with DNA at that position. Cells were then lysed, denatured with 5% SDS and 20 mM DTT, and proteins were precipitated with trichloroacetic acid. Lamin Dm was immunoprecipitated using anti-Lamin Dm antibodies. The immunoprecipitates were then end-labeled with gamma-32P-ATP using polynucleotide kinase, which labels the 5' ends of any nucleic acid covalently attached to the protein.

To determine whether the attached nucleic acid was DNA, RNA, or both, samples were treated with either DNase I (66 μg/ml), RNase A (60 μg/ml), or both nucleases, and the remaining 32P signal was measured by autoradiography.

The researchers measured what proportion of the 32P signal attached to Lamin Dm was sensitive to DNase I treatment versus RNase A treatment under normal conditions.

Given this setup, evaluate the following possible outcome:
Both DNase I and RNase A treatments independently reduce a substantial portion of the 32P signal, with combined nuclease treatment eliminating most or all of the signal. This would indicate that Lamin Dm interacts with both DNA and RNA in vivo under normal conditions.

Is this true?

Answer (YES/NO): NO